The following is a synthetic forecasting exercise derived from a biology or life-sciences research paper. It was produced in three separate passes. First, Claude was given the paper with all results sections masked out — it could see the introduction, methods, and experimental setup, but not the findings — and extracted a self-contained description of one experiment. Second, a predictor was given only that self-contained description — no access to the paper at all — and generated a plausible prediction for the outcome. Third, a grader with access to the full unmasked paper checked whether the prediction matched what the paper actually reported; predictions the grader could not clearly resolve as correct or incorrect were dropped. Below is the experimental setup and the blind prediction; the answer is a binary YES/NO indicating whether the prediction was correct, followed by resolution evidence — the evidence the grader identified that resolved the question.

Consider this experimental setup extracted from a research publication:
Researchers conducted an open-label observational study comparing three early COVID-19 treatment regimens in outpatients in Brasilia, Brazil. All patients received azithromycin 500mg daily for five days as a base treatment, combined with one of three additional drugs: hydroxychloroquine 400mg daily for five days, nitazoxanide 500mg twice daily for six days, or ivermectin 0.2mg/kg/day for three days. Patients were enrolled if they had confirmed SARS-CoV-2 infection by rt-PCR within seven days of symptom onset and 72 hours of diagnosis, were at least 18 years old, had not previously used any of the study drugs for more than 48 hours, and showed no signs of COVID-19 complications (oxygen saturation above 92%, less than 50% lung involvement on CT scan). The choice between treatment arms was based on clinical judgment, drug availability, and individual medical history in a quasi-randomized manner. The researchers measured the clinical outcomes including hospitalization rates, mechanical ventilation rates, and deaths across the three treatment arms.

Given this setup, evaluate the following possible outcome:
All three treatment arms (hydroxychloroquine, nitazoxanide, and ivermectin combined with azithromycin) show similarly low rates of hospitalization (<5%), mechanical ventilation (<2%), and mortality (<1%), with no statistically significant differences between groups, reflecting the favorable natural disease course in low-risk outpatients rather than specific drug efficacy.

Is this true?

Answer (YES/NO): NO